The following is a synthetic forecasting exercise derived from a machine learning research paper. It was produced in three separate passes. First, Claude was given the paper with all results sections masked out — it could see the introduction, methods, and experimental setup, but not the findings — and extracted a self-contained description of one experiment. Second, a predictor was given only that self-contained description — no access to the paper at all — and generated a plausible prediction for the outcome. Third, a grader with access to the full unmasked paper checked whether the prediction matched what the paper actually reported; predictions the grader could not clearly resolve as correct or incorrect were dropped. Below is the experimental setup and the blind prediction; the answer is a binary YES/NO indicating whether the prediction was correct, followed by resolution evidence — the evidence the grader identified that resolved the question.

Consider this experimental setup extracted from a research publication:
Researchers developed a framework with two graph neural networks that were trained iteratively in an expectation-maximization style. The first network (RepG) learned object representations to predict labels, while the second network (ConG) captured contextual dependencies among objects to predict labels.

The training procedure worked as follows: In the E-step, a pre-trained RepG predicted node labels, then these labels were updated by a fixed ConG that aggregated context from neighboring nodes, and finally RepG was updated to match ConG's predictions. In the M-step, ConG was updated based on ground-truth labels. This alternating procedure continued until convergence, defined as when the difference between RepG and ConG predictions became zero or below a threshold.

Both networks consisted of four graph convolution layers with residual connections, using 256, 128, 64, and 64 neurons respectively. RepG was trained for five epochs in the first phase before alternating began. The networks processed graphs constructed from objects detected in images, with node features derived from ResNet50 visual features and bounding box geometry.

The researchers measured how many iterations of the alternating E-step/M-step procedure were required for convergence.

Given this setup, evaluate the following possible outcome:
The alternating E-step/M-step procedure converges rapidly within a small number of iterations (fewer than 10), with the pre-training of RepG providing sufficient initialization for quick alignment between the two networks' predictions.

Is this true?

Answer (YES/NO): NO